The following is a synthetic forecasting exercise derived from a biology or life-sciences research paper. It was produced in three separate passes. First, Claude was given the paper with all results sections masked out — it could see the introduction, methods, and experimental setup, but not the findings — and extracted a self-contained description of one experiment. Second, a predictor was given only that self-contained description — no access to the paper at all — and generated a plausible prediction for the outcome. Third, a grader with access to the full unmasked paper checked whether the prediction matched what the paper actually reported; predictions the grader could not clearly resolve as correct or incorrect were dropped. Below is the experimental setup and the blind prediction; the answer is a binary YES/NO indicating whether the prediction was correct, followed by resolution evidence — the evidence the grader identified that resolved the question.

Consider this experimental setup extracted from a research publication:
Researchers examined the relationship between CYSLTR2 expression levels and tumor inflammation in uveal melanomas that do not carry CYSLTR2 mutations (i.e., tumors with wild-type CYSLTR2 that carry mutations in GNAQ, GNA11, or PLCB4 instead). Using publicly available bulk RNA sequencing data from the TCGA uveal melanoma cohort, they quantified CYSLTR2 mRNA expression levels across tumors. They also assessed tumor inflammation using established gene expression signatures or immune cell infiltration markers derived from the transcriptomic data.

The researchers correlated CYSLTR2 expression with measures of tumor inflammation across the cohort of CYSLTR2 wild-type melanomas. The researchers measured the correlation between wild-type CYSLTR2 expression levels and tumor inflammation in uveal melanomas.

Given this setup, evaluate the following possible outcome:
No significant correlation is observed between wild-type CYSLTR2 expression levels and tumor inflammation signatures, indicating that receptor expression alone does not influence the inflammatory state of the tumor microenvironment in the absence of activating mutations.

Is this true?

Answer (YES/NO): NO